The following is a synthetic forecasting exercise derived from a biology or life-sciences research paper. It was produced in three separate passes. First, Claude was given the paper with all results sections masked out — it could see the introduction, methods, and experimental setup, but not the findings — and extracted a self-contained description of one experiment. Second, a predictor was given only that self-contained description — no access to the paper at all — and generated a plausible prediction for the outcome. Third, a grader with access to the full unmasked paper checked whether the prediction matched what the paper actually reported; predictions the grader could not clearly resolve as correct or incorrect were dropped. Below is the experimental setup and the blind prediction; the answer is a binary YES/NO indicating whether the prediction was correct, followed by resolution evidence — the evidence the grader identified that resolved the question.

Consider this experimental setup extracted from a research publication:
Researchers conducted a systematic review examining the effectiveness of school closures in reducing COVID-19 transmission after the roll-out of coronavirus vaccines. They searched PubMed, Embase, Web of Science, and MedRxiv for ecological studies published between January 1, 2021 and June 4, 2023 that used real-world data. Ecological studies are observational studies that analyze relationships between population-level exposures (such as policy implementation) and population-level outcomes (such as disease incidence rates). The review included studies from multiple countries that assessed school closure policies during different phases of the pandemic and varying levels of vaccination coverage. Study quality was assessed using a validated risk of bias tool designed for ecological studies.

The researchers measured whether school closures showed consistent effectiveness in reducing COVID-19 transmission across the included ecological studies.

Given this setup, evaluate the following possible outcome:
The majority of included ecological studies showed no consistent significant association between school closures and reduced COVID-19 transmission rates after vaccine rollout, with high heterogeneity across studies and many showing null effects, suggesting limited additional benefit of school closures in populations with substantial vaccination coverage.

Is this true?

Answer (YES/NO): NO